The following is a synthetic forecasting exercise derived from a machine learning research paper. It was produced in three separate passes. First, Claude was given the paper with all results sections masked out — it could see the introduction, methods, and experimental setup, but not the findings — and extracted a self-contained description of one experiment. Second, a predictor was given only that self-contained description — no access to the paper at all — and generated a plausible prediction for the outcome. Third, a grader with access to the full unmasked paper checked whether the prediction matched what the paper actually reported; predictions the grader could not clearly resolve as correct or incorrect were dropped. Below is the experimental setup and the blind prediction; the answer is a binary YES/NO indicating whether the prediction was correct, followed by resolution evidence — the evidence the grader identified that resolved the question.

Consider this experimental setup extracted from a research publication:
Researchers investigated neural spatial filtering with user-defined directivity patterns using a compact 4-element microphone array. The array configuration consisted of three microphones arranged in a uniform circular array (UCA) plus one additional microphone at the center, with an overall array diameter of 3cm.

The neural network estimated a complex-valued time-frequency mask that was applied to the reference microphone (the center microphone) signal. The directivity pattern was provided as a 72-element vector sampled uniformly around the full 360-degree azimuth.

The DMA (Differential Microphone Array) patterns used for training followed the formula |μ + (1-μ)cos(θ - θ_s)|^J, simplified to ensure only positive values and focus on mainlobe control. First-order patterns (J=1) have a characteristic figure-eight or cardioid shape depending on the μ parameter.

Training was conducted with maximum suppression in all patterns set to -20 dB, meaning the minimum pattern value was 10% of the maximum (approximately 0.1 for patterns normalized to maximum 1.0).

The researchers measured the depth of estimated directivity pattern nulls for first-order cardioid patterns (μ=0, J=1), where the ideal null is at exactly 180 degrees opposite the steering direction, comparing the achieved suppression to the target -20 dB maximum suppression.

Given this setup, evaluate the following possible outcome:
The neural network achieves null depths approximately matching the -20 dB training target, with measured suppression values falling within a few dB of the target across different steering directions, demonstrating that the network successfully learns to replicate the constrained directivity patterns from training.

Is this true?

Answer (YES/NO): NO